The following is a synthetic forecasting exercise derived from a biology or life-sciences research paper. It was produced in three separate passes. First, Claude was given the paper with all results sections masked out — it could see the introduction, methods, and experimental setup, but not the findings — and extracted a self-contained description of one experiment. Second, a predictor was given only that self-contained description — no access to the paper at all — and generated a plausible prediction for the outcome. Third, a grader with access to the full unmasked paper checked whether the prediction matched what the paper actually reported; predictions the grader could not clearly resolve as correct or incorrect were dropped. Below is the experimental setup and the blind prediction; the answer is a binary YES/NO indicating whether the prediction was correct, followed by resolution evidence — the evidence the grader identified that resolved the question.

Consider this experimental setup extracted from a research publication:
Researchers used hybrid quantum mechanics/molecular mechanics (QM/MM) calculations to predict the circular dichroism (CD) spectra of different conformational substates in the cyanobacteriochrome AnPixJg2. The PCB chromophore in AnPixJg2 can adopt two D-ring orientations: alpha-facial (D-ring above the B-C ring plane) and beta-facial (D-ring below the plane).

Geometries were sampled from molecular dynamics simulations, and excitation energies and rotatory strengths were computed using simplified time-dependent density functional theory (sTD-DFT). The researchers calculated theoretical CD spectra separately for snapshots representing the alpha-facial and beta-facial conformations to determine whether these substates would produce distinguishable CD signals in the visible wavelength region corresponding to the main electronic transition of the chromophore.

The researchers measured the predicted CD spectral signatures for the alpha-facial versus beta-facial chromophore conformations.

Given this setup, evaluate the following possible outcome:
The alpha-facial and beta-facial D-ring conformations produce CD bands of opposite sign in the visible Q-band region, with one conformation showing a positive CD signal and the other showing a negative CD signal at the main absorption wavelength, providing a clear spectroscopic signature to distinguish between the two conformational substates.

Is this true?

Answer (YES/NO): YES